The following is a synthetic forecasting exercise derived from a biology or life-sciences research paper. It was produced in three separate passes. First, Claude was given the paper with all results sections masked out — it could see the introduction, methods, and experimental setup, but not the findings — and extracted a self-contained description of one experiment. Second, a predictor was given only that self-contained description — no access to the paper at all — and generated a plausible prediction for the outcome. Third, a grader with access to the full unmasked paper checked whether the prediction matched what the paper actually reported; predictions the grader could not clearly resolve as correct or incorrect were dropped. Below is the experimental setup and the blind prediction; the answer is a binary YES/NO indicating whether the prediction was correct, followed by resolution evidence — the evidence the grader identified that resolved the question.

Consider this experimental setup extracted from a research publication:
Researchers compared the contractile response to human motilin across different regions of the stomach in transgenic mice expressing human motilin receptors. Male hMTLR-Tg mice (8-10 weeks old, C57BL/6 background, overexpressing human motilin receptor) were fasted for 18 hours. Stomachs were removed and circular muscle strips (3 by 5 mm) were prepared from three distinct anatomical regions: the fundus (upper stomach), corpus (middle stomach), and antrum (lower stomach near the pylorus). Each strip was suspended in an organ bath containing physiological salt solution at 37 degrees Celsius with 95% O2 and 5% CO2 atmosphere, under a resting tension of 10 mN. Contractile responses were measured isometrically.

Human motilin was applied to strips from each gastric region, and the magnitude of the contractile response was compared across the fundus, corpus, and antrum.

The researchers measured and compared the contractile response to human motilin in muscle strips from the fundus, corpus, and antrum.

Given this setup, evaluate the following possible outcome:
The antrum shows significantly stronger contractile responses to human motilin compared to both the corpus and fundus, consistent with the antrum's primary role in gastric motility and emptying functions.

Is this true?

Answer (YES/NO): NO